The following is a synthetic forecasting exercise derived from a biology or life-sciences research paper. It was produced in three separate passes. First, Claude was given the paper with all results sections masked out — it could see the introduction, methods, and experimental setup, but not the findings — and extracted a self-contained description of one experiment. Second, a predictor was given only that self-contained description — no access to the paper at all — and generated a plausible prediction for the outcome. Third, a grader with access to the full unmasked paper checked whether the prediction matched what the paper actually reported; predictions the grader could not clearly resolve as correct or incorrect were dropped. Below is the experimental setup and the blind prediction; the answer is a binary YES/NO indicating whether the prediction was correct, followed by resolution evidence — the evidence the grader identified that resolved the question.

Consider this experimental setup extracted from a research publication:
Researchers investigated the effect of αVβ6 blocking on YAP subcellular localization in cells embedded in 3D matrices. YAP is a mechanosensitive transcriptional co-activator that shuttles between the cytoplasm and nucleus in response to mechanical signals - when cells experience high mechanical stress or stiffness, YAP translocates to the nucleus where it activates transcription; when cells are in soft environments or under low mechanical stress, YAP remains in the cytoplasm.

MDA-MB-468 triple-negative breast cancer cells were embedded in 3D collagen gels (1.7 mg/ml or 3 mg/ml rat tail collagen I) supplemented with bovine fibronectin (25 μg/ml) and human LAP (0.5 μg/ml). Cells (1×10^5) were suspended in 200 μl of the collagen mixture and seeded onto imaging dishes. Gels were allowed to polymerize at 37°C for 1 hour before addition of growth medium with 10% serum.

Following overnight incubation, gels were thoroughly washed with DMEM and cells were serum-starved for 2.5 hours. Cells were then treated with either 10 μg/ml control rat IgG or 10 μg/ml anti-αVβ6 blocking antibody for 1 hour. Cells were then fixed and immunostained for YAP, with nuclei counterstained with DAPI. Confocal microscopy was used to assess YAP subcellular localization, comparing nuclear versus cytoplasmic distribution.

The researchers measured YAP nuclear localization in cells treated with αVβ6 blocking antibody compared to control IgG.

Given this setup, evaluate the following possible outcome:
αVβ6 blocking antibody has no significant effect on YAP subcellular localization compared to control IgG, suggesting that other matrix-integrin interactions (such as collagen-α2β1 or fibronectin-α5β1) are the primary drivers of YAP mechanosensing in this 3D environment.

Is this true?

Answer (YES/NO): NO